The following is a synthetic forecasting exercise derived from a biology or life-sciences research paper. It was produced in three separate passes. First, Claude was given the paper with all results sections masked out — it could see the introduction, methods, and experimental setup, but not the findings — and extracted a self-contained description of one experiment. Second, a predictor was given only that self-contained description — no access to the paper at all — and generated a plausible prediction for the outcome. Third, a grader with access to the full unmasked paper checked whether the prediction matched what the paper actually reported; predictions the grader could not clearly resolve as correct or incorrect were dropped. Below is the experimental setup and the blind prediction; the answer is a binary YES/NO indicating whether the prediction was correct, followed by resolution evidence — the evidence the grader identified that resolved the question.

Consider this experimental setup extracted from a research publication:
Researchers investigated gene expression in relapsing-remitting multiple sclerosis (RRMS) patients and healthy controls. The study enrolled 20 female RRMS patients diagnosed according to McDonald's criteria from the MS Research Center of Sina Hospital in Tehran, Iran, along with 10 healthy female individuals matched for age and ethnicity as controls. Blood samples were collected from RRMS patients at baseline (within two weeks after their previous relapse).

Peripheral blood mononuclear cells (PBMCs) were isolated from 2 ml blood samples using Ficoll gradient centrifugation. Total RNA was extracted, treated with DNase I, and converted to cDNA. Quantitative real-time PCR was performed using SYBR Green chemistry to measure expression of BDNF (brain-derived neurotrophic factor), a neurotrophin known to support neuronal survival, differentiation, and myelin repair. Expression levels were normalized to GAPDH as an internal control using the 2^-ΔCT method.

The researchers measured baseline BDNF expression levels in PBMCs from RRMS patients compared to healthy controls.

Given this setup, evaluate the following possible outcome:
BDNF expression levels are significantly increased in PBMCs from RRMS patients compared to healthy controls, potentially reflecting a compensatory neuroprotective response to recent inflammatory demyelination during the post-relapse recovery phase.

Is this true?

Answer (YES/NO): YES